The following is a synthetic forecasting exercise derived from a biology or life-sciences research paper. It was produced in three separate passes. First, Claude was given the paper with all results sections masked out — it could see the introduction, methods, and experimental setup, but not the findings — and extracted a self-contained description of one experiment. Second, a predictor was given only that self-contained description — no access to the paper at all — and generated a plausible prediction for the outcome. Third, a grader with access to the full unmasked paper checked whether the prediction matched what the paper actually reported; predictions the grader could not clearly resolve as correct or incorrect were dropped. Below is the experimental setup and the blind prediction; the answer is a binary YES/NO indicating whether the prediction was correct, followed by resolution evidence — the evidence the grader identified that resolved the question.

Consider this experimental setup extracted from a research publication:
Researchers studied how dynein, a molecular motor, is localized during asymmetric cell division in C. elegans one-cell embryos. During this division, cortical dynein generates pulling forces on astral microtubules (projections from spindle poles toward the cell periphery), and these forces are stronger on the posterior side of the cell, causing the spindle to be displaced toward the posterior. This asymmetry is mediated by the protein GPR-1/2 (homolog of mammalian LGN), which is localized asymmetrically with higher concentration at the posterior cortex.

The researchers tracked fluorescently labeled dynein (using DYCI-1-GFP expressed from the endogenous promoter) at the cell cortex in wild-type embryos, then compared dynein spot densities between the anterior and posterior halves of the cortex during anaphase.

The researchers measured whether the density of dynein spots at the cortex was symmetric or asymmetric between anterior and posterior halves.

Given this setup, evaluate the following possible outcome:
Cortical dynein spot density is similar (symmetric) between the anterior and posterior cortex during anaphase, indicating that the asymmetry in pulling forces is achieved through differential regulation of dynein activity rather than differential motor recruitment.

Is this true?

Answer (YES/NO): NO